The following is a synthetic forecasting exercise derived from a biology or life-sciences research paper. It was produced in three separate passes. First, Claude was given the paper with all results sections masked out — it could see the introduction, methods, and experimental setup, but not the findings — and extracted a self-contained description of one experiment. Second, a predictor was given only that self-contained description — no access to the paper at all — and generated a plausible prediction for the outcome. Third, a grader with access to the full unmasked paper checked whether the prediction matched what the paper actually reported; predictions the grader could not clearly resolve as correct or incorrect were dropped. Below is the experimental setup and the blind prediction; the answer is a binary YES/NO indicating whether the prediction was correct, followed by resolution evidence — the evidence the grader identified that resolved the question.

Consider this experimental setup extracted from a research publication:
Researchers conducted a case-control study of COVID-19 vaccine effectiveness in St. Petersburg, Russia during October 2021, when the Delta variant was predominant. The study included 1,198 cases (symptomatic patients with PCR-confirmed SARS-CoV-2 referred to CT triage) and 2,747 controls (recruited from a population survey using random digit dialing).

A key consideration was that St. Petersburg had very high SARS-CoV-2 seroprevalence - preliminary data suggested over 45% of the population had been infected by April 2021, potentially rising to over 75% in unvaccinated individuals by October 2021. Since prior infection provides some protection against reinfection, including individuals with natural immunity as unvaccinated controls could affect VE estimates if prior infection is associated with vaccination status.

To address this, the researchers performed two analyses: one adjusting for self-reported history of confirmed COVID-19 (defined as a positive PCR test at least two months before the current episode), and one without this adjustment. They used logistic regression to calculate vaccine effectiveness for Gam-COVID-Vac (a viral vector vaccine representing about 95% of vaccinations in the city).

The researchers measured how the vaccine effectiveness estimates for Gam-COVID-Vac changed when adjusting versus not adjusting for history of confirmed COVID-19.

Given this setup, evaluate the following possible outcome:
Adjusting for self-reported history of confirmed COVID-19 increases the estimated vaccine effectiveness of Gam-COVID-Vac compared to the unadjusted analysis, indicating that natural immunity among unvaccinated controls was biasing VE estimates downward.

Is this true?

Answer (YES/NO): YES